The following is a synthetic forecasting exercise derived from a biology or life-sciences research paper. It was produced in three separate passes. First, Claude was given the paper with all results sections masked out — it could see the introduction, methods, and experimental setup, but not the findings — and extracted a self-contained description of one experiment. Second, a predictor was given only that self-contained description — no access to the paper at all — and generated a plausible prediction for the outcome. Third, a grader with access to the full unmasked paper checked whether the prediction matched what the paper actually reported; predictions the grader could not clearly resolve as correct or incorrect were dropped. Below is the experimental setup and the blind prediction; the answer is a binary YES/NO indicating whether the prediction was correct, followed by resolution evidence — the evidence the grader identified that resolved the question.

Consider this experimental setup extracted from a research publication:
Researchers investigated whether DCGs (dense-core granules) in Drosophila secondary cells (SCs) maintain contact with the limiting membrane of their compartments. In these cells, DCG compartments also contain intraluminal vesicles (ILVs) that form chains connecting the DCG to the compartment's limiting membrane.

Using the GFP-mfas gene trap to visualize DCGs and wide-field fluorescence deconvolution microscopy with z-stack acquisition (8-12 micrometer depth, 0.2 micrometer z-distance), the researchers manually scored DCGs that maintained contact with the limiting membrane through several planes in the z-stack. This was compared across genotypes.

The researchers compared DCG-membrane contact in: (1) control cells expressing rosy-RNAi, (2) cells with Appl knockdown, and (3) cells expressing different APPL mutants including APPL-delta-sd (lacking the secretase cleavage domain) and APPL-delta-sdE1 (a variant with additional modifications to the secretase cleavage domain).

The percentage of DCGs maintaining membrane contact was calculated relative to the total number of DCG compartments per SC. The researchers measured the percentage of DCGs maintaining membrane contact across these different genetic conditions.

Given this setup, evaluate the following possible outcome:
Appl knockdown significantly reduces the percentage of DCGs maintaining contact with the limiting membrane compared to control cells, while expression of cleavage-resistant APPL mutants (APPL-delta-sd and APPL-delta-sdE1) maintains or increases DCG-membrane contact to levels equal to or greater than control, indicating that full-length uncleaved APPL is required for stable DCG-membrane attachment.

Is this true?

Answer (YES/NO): NO